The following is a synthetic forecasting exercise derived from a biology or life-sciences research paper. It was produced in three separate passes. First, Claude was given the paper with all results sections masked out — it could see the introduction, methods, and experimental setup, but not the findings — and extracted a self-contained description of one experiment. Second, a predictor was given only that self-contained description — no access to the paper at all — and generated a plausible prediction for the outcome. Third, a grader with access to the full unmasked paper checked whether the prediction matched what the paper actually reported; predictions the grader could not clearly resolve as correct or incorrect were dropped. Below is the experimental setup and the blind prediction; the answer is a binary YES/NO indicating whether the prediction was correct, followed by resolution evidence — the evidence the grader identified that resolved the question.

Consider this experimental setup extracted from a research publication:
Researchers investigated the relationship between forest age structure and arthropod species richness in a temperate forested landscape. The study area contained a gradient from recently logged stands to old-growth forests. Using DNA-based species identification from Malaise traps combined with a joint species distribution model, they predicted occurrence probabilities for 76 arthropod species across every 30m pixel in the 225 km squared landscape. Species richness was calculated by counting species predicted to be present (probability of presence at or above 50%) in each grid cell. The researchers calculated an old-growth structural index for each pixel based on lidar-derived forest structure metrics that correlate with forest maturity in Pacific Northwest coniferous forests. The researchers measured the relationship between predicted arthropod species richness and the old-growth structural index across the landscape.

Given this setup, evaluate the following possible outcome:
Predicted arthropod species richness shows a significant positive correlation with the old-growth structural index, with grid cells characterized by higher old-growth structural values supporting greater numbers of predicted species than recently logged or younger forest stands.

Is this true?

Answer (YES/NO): NO